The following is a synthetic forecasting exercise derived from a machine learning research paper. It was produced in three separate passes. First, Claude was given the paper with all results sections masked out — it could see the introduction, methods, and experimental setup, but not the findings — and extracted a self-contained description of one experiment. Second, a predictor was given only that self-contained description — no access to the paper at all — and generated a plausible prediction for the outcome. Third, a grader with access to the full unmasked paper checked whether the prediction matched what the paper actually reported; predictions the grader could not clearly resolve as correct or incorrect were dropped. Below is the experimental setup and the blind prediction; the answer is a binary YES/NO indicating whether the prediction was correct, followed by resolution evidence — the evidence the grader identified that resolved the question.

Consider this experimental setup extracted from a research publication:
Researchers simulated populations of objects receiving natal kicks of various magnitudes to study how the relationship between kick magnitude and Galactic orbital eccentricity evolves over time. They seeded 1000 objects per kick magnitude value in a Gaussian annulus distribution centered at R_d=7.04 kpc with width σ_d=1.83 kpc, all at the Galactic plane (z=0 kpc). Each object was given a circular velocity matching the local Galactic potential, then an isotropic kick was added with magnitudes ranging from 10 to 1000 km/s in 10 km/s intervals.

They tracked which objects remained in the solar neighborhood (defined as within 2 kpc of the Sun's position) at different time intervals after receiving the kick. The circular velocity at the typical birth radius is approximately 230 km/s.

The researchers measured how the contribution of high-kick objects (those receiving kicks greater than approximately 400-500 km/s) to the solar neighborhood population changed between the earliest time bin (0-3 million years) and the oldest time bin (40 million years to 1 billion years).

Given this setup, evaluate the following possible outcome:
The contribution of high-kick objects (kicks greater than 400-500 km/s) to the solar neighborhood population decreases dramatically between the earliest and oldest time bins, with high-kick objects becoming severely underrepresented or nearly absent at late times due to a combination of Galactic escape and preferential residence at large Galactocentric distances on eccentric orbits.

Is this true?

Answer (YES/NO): YES